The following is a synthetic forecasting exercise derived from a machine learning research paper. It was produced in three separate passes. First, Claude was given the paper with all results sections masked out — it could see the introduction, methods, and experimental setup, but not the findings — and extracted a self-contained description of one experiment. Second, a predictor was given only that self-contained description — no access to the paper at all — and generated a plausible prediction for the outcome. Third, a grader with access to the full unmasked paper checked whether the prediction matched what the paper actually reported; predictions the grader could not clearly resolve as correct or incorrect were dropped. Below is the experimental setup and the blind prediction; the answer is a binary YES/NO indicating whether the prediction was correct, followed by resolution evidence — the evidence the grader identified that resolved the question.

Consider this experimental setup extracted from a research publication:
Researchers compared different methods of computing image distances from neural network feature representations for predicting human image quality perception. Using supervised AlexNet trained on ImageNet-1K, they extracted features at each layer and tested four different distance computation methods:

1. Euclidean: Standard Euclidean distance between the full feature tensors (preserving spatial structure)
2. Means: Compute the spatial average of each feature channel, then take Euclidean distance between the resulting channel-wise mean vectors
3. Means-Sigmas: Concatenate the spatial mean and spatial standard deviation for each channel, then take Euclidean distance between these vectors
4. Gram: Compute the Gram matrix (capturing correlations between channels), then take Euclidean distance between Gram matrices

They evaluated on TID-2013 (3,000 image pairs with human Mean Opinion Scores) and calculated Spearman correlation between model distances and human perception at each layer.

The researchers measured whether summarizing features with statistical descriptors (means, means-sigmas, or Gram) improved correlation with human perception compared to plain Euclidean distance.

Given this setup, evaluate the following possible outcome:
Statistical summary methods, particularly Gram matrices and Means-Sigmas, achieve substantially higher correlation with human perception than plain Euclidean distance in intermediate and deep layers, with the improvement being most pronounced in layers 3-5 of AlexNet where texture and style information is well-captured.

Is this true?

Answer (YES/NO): NO